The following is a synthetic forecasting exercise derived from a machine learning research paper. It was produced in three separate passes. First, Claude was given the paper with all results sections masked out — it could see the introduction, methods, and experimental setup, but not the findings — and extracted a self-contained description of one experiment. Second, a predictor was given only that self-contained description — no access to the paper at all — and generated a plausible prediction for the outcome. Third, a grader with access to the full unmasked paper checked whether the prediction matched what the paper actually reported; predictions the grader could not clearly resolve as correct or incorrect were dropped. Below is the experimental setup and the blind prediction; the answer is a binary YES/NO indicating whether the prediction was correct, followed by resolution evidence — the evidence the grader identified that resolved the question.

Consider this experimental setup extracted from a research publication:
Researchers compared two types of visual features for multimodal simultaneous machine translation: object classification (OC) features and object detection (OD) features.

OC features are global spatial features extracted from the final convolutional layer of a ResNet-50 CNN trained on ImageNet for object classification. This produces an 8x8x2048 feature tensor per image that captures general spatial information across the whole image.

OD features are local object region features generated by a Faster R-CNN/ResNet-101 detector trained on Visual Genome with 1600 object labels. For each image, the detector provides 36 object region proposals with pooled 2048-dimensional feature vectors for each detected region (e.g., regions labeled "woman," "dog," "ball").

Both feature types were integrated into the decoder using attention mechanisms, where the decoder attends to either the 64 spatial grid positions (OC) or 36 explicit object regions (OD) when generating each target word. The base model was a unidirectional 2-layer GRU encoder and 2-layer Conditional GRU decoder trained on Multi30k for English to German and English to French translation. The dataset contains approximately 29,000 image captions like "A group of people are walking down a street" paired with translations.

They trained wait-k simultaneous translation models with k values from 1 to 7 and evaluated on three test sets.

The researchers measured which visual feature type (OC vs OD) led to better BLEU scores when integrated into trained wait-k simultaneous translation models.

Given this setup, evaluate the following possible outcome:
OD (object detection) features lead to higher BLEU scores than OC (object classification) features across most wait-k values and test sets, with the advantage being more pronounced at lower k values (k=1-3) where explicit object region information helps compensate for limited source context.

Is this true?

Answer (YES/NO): YES